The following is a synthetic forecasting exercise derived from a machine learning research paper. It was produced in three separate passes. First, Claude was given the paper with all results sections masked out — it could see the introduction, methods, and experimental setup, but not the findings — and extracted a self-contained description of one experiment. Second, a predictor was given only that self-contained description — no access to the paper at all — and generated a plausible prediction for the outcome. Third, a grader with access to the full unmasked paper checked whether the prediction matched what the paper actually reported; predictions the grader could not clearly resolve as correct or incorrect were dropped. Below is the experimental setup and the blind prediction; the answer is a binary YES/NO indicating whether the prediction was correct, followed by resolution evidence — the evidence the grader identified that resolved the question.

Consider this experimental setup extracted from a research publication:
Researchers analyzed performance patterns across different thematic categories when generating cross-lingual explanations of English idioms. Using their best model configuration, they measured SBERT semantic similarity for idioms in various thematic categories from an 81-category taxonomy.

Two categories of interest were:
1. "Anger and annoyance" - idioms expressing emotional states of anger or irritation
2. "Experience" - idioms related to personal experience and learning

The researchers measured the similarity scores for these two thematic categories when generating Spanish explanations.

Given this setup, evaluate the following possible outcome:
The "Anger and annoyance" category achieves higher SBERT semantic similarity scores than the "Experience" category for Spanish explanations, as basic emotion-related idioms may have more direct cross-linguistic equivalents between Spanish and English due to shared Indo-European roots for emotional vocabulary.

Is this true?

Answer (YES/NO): YES